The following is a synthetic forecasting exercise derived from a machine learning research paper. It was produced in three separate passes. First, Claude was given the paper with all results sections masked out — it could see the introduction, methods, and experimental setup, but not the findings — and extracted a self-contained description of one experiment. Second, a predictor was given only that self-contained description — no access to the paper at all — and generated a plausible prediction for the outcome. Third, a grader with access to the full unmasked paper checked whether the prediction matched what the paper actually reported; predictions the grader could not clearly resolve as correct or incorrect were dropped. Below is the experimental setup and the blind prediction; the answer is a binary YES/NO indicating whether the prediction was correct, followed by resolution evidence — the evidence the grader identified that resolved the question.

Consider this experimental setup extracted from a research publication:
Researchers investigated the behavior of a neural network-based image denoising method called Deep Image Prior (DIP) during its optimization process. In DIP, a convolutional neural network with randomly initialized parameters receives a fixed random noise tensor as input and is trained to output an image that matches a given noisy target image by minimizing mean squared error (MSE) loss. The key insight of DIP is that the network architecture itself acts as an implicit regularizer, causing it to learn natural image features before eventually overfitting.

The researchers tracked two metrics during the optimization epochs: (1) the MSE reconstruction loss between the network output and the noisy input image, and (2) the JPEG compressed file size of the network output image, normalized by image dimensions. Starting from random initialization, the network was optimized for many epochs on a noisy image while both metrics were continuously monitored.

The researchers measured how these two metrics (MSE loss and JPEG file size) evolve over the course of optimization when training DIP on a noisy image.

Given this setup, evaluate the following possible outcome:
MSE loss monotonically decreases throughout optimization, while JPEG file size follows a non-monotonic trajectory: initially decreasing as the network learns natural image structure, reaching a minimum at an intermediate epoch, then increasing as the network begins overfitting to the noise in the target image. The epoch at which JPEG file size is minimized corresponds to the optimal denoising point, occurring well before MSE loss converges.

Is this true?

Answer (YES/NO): NO